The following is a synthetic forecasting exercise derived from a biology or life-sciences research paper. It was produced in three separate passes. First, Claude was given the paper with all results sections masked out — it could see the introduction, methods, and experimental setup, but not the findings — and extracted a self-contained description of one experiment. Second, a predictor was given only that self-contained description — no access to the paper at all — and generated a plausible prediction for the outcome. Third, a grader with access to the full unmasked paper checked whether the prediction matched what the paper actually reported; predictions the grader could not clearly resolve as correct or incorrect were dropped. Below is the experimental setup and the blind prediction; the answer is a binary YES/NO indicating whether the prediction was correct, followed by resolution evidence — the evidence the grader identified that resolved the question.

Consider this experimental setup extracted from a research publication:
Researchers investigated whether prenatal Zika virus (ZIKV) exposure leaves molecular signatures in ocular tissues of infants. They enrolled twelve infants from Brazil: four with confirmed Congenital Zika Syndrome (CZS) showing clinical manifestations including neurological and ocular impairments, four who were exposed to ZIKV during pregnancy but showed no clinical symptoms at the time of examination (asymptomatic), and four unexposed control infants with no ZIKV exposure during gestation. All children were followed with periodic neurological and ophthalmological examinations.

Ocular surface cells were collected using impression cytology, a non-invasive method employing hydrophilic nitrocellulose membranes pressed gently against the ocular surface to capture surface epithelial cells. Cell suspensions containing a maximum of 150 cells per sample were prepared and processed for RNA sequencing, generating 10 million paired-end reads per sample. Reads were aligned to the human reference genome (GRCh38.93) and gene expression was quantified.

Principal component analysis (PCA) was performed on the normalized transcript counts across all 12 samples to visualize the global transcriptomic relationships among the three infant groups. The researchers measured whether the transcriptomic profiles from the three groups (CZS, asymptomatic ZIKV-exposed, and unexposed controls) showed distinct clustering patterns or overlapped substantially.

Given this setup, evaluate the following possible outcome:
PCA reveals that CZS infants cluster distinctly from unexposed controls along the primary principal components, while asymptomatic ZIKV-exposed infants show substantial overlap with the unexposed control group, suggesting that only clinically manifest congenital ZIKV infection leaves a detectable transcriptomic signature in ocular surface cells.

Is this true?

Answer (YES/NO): NO